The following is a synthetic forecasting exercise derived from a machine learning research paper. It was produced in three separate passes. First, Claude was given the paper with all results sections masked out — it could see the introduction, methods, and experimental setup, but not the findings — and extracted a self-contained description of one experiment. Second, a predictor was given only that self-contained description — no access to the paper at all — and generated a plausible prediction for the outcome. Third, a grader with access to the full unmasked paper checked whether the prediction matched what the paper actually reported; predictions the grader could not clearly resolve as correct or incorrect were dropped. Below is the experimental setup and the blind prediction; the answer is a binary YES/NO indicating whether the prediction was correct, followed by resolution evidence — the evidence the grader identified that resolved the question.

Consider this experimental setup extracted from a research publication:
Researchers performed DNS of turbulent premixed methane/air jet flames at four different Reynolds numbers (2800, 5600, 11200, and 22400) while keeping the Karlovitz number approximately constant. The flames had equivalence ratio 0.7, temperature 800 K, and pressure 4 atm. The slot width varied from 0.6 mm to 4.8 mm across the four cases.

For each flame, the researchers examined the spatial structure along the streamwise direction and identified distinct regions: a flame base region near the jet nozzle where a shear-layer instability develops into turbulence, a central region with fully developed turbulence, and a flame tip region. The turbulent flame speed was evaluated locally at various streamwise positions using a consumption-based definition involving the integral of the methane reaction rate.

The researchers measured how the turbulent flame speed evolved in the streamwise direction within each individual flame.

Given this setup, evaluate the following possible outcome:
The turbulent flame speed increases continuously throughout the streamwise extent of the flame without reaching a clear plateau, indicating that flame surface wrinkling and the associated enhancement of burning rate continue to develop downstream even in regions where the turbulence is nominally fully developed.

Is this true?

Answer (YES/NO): NO